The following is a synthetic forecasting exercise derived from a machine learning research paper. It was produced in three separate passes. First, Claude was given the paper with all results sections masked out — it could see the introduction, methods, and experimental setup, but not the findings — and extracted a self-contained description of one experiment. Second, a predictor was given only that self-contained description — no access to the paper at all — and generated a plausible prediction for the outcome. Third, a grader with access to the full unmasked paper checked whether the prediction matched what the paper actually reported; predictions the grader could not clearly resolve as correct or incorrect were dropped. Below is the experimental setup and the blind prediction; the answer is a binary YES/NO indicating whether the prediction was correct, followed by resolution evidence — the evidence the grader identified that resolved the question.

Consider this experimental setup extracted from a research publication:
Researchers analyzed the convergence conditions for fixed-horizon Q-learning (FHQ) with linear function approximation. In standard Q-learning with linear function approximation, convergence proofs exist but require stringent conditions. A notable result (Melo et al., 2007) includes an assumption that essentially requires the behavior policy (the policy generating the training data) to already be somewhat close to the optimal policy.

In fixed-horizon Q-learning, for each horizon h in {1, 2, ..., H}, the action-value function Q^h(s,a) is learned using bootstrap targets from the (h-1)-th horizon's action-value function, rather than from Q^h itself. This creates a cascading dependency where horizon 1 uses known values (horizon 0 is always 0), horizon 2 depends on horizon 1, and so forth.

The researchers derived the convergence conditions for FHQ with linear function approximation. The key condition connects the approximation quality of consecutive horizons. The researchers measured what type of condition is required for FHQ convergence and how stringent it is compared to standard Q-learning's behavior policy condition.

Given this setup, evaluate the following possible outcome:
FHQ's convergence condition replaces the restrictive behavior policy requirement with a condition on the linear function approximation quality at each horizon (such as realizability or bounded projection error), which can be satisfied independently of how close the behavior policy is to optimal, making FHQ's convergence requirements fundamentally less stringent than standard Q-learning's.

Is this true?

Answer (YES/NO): NO